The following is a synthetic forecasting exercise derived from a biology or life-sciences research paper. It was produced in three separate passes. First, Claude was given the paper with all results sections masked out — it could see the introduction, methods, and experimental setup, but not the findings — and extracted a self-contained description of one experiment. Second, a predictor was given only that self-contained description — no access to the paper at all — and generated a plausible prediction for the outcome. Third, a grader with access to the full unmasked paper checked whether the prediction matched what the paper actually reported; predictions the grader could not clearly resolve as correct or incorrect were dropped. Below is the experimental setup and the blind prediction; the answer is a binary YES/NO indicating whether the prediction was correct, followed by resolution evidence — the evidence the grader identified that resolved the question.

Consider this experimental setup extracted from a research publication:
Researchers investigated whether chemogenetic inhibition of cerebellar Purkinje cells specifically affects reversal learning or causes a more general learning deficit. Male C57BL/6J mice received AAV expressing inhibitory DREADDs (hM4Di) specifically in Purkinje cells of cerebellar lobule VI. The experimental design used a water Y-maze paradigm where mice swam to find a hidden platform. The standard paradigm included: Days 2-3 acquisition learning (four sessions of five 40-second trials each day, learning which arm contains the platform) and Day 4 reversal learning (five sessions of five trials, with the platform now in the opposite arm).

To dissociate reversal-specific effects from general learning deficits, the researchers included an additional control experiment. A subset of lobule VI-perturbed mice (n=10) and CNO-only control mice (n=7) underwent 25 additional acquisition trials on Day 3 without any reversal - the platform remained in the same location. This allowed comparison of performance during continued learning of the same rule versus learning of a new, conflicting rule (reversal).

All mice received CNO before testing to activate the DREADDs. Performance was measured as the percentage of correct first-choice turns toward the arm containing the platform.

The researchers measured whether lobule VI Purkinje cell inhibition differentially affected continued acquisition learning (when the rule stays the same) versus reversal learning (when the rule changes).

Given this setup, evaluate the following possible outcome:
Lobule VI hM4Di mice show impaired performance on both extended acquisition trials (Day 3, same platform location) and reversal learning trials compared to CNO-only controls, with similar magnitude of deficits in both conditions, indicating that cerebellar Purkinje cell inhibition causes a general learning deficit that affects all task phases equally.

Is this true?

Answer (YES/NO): NO